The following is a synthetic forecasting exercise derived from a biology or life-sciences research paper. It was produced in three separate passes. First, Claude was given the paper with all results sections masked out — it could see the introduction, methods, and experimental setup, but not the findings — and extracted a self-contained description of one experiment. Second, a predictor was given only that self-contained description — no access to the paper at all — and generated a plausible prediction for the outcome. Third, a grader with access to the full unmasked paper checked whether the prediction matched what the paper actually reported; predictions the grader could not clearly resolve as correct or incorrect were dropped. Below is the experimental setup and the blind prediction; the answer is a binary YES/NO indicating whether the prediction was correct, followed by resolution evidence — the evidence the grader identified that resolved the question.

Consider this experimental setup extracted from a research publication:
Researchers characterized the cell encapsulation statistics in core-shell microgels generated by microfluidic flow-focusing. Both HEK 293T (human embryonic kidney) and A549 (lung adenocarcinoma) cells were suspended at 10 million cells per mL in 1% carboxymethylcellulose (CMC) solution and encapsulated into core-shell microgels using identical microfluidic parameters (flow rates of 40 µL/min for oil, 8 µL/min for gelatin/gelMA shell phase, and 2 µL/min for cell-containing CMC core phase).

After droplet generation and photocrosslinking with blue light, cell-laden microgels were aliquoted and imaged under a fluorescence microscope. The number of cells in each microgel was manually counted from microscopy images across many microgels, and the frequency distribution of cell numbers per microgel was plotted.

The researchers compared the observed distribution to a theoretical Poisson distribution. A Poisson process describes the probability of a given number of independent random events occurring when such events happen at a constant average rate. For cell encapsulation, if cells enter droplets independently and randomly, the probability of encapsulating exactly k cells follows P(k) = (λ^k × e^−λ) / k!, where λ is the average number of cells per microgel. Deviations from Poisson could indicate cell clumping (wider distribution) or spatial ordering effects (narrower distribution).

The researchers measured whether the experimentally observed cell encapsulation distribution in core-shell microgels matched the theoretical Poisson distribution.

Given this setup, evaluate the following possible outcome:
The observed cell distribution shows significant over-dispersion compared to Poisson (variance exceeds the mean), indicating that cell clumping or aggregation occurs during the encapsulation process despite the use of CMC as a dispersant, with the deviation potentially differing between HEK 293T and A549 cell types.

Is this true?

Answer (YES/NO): NO